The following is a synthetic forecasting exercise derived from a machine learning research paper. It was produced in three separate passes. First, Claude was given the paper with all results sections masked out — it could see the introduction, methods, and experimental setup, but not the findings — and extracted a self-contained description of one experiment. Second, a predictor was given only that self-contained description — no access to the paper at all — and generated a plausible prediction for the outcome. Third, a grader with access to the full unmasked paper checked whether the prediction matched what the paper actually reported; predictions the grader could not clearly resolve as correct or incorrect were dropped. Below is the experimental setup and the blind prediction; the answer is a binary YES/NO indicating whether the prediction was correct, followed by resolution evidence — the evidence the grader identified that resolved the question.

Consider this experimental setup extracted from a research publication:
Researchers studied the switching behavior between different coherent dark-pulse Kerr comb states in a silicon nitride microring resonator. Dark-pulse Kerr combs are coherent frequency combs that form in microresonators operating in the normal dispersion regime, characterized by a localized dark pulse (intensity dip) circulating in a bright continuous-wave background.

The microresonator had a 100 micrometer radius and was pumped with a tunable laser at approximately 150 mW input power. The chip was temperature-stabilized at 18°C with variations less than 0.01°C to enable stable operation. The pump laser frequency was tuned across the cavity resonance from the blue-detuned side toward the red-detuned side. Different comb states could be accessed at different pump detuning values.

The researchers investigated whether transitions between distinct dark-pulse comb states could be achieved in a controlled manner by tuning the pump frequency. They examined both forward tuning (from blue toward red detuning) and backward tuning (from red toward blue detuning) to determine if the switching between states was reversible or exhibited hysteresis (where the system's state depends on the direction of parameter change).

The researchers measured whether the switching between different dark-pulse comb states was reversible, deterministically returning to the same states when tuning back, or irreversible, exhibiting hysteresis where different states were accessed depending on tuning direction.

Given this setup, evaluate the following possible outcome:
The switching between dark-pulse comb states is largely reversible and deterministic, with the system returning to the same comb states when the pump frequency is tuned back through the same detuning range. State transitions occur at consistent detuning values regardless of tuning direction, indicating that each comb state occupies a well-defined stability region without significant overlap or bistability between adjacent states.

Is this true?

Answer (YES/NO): NO